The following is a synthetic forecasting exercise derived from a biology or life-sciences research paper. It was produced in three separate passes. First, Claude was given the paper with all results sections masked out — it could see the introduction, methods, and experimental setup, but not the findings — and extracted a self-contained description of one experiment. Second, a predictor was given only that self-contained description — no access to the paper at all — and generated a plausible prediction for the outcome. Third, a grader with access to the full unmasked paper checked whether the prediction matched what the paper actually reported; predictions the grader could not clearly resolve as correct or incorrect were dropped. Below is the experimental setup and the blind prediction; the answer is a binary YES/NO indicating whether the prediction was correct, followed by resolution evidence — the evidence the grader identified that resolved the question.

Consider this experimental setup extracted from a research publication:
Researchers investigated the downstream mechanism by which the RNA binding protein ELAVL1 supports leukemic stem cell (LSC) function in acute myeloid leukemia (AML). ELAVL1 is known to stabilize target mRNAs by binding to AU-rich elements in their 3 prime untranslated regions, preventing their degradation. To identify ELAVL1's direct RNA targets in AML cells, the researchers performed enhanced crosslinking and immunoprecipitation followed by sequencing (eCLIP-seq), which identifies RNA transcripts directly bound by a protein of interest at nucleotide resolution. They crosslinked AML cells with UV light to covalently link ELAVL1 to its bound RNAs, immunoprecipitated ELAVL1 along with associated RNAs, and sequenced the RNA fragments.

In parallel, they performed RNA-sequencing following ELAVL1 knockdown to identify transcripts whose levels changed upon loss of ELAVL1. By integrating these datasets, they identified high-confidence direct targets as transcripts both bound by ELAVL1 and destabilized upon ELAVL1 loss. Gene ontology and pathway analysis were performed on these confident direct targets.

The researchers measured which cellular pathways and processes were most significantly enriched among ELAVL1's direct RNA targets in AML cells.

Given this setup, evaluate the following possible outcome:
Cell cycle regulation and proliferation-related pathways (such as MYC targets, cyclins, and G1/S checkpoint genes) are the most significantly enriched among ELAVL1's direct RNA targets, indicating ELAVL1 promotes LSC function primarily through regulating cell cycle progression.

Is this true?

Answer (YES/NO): NO